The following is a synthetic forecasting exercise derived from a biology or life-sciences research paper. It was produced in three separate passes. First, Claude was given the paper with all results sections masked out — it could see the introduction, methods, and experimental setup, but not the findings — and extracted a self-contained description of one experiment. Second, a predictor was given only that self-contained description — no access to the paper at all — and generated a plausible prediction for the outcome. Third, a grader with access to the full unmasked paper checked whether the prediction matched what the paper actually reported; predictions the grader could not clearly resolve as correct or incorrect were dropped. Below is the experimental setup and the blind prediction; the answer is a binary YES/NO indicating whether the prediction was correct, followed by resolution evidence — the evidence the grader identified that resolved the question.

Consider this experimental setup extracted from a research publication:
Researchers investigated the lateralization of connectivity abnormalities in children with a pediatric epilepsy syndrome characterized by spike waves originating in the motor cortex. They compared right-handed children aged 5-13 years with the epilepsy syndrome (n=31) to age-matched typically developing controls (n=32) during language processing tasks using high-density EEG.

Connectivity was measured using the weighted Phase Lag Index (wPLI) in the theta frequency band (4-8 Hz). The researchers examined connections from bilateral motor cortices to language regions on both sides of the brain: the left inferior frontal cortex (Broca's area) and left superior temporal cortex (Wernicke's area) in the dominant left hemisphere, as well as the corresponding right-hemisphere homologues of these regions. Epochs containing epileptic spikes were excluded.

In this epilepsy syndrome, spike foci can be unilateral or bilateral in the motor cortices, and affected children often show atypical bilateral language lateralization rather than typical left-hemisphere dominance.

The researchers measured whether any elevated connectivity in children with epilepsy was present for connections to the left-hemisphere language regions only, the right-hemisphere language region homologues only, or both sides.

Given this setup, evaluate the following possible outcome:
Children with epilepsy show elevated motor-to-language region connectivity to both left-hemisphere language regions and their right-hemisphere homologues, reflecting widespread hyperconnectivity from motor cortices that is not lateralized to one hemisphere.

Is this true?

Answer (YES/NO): NO